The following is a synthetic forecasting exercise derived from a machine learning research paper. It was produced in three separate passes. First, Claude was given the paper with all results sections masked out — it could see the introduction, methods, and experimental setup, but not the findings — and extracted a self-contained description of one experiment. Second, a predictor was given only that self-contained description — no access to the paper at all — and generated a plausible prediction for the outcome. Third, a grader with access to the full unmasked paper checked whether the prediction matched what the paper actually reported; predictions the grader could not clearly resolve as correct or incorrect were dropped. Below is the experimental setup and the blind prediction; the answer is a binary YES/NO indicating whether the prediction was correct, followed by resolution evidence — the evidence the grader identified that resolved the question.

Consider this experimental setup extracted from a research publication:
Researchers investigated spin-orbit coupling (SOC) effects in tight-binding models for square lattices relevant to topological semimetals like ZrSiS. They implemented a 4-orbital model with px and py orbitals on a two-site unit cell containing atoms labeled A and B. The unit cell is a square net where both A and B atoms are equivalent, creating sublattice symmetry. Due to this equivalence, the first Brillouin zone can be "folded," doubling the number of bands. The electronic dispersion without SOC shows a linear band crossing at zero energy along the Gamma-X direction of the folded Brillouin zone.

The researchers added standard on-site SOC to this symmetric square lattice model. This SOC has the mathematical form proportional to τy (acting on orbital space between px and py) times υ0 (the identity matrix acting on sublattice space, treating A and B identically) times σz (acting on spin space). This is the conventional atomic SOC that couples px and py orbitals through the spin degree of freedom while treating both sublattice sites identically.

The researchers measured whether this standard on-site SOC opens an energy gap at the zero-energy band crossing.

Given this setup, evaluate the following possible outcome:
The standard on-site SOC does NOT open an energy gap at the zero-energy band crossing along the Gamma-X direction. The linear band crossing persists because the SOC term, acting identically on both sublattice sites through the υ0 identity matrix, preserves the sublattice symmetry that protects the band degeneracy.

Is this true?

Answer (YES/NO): YES